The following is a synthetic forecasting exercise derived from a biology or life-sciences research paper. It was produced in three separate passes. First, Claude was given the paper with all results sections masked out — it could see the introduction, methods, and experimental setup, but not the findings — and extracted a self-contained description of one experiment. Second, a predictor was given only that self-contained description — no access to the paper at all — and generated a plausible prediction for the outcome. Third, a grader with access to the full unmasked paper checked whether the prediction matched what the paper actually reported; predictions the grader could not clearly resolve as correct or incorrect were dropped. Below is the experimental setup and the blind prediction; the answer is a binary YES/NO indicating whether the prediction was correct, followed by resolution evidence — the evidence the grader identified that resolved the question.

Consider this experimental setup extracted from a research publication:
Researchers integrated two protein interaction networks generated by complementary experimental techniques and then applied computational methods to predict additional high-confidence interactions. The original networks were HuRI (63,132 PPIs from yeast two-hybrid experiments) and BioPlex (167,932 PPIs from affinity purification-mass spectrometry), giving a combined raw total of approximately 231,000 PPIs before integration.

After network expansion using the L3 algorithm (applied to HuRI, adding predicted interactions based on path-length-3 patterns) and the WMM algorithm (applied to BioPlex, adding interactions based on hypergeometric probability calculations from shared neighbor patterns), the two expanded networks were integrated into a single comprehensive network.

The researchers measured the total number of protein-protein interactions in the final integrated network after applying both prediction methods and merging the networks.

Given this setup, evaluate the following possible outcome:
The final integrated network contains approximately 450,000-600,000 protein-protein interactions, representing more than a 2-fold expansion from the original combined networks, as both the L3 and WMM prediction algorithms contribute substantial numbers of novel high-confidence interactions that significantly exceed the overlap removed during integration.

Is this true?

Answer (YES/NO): NO